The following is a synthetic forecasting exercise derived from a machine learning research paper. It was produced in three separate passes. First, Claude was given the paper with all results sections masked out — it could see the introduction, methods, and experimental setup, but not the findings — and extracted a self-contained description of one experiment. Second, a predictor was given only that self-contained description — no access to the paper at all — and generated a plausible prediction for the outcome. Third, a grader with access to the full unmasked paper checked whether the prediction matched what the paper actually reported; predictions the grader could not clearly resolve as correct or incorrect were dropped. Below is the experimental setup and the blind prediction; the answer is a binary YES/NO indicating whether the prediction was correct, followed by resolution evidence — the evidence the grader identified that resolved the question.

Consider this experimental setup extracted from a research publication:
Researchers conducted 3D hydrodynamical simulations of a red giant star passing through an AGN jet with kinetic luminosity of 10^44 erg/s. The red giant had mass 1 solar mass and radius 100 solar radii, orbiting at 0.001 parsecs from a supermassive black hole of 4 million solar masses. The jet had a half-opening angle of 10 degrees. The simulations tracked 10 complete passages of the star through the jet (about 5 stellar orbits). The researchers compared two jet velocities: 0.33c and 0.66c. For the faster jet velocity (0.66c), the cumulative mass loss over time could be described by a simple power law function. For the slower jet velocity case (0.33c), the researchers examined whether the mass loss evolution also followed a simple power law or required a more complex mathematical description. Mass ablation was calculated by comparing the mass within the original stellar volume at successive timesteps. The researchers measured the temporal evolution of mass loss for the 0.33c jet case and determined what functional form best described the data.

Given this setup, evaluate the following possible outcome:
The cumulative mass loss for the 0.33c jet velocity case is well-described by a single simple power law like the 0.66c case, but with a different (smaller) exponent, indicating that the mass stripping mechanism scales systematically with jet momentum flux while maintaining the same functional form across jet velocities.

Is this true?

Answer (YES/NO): NO